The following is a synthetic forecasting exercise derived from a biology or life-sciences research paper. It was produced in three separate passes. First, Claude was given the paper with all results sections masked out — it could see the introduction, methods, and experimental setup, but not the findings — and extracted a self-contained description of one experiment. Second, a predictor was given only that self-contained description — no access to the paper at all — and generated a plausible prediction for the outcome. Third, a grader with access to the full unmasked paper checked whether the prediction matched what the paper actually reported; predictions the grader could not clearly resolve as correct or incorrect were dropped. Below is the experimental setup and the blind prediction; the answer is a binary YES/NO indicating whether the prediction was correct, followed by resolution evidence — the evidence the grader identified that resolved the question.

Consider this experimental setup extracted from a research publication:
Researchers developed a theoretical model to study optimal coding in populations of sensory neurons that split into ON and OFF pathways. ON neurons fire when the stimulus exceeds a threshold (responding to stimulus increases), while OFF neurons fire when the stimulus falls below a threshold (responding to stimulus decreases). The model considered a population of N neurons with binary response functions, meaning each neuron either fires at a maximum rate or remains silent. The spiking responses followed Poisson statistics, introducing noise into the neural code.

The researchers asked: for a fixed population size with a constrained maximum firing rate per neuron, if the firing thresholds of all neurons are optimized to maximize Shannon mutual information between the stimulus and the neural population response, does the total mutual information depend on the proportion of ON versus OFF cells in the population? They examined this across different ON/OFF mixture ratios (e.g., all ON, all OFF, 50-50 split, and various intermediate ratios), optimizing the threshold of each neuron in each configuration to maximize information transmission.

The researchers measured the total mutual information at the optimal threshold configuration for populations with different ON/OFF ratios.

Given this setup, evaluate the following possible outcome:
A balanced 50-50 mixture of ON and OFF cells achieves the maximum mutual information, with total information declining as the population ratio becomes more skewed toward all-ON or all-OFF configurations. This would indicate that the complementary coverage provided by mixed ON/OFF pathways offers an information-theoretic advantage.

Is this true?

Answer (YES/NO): NO